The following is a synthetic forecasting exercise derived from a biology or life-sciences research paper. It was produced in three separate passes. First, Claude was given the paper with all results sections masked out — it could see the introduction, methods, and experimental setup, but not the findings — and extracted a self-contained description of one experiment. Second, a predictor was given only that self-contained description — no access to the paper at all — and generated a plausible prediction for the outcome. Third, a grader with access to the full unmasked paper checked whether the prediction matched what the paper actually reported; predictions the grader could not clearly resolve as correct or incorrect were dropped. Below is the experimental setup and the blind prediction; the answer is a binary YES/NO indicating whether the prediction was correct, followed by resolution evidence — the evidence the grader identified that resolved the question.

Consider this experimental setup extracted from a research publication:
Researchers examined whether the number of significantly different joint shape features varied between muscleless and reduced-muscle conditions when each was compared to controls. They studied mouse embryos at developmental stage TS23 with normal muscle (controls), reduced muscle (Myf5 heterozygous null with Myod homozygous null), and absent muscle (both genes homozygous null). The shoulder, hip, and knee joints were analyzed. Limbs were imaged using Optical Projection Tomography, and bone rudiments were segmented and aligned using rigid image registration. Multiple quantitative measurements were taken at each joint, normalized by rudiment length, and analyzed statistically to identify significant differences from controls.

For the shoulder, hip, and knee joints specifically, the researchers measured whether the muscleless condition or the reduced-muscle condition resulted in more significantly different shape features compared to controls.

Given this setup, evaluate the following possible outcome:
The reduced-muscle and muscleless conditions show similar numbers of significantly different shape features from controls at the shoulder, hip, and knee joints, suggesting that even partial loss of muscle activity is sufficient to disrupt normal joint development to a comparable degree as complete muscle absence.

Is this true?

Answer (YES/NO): NO